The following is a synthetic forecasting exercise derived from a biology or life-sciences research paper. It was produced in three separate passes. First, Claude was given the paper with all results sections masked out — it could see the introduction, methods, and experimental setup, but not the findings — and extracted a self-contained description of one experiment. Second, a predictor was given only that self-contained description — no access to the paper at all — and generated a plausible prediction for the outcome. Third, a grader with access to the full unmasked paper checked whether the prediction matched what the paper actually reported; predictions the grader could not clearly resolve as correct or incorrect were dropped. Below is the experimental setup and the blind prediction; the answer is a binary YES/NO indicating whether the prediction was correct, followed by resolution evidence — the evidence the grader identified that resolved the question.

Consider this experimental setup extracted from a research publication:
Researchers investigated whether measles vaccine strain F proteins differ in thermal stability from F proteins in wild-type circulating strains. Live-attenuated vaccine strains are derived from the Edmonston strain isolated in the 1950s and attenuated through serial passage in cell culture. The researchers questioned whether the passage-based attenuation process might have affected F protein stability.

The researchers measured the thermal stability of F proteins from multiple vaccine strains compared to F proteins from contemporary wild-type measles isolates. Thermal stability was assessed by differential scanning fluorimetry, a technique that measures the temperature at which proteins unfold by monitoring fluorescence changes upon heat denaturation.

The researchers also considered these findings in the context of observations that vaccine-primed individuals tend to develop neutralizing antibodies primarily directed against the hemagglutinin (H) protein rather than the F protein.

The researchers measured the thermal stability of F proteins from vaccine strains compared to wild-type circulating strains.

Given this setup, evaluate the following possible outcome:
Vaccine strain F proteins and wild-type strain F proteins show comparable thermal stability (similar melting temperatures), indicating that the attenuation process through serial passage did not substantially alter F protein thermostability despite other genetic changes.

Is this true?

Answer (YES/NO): NO